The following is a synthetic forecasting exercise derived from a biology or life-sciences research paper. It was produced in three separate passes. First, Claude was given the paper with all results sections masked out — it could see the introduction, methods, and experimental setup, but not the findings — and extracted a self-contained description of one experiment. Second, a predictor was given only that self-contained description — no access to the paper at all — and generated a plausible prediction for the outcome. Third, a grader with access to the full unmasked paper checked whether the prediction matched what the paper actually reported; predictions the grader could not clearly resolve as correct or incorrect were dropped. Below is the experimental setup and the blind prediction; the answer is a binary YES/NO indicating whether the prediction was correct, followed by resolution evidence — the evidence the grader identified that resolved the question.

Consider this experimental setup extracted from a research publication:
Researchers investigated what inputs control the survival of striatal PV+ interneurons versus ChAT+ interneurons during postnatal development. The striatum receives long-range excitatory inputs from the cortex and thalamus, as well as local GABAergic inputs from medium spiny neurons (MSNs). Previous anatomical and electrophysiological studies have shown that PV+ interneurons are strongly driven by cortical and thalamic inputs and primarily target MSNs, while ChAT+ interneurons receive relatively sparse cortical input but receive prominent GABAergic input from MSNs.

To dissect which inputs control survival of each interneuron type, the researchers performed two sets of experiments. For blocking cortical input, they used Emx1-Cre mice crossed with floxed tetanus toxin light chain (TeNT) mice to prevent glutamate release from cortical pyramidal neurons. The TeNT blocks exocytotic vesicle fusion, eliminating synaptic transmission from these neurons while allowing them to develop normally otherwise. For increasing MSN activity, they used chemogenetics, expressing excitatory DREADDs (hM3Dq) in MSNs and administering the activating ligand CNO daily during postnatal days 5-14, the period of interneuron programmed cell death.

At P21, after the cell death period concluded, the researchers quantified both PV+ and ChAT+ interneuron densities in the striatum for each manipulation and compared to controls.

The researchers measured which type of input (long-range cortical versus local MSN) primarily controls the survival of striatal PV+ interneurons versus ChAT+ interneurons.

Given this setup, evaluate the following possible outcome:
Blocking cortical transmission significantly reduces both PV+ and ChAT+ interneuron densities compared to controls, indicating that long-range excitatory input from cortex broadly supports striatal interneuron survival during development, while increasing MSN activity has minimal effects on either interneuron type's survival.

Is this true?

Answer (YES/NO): NO